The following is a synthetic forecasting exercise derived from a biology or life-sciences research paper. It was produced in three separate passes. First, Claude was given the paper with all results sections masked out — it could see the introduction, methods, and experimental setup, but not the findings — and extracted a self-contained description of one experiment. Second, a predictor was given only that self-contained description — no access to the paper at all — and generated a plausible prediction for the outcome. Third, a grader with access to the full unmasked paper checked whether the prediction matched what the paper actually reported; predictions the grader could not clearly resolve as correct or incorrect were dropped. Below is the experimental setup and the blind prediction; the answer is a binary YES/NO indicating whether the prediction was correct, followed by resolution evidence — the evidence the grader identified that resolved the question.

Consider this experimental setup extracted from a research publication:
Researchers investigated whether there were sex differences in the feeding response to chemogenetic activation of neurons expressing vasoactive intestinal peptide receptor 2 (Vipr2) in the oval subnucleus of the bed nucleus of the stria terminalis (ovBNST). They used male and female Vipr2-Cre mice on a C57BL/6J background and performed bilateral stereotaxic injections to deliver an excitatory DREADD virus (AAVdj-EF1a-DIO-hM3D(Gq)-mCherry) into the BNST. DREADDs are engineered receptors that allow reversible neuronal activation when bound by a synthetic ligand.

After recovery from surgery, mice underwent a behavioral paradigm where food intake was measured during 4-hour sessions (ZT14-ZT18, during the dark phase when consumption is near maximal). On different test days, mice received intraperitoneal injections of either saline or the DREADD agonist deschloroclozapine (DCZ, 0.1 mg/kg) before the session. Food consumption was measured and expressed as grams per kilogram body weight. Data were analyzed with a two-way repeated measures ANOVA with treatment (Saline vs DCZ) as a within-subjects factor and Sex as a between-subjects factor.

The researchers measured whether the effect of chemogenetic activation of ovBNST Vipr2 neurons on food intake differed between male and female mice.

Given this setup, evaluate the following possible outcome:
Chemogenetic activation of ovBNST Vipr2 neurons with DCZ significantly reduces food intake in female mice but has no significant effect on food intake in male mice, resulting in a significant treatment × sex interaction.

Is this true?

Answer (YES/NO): NO